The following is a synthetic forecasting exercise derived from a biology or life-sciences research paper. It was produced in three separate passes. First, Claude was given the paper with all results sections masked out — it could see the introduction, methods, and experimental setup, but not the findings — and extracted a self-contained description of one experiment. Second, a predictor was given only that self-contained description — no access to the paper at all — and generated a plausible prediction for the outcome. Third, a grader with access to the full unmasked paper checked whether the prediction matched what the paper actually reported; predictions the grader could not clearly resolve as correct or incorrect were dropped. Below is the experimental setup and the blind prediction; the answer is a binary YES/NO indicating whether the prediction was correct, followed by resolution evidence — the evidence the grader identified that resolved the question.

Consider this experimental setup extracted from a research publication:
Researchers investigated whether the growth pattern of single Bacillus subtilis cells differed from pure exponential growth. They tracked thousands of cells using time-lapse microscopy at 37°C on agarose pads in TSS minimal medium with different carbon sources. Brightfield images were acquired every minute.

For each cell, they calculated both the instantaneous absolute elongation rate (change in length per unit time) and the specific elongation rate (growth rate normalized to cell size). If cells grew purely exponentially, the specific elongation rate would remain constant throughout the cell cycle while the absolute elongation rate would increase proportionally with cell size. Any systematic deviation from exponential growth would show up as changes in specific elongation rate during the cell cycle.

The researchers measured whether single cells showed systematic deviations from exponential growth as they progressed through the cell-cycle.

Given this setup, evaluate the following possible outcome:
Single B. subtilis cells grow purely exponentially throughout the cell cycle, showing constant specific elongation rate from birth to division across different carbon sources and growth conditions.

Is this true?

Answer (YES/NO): NO